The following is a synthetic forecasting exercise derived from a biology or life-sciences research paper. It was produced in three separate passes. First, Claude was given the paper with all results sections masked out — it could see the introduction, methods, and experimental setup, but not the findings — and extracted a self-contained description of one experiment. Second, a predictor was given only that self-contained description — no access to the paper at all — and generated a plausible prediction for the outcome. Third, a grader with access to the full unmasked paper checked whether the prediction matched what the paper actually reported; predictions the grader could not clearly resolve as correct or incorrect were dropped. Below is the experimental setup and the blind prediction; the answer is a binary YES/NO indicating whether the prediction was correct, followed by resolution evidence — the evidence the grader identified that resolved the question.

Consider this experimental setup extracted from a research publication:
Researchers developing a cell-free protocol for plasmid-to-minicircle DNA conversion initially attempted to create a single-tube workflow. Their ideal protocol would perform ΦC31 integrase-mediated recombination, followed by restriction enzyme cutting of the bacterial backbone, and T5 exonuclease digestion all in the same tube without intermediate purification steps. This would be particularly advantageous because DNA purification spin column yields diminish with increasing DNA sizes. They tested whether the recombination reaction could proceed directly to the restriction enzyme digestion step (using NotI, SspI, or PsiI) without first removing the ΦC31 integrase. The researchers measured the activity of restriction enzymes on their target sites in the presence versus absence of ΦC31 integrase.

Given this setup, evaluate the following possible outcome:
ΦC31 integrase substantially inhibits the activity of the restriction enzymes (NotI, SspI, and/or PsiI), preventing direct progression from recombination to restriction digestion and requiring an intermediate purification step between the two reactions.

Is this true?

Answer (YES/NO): YES